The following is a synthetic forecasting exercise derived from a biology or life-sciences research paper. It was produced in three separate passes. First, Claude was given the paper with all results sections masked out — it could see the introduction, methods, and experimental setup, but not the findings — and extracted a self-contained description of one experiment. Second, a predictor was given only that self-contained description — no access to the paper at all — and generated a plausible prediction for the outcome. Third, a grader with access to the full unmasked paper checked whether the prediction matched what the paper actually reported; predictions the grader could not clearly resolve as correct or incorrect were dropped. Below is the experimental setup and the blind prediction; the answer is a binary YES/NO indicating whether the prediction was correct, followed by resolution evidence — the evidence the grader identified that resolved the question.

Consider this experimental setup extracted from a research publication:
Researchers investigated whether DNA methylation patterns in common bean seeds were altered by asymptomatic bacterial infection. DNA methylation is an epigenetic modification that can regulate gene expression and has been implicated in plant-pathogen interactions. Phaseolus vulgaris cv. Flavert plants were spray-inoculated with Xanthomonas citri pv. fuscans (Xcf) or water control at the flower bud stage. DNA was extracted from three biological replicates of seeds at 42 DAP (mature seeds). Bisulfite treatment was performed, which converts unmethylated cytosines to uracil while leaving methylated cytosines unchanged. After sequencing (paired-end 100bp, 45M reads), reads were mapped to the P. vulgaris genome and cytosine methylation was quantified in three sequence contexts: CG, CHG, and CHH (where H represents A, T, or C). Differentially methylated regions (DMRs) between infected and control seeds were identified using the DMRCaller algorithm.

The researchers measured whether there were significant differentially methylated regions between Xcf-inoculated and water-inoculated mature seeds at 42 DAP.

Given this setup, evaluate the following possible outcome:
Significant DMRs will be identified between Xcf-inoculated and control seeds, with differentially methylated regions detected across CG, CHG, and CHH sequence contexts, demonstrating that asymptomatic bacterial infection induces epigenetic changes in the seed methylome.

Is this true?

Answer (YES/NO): YES